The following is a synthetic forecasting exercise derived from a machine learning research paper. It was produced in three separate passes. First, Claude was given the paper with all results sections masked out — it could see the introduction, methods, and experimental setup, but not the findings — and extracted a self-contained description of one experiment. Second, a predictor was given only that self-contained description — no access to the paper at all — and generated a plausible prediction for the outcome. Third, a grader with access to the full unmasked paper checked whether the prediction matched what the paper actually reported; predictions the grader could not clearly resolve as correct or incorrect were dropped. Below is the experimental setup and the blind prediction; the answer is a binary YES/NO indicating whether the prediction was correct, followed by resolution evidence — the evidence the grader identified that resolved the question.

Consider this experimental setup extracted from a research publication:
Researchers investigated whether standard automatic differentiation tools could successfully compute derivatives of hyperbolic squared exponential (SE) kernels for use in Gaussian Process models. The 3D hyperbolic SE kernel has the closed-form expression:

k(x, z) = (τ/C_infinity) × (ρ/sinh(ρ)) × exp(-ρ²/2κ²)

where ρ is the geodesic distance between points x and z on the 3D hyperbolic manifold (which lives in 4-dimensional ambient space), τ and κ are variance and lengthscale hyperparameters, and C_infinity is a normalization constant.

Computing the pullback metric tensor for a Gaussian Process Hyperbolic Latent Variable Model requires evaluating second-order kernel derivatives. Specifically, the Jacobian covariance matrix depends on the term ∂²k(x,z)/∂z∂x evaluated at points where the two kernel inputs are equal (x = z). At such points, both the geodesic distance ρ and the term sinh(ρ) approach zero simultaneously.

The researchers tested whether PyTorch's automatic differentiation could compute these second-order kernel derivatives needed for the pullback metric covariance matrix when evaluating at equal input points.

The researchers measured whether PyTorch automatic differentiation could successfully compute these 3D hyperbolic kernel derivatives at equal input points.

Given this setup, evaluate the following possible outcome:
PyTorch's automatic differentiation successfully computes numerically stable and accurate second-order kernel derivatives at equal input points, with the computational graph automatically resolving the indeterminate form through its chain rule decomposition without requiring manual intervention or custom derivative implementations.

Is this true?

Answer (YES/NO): NO